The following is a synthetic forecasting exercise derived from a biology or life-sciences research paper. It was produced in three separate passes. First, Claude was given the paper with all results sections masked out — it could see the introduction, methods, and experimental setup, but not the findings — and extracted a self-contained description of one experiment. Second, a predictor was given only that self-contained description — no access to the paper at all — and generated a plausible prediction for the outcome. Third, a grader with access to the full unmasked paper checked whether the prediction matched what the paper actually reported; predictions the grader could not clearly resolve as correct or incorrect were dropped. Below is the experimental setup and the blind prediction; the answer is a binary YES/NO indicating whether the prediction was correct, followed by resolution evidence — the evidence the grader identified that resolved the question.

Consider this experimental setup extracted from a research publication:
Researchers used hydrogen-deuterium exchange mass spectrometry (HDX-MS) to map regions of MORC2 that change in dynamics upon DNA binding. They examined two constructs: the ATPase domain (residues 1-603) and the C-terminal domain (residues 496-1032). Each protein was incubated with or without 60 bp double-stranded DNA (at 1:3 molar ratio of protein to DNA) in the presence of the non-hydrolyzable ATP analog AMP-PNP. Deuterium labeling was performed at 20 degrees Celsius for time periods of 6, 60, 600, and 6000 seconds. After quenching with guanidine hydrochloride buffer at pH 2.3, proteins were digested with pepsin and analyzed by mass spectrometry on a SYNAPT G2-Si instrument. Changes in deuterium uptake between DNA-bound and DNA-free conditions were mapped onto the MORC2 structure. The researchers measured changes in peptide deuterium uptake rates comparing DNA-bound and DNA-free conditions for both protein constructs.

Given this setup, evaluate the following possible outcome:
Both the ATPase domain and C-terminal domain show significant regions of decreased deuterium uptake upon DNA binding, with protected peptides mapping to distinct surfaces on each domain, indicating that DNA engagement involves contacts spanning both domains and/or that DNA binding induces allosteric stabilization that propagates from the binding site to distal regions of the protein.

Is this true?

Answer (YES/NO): YES